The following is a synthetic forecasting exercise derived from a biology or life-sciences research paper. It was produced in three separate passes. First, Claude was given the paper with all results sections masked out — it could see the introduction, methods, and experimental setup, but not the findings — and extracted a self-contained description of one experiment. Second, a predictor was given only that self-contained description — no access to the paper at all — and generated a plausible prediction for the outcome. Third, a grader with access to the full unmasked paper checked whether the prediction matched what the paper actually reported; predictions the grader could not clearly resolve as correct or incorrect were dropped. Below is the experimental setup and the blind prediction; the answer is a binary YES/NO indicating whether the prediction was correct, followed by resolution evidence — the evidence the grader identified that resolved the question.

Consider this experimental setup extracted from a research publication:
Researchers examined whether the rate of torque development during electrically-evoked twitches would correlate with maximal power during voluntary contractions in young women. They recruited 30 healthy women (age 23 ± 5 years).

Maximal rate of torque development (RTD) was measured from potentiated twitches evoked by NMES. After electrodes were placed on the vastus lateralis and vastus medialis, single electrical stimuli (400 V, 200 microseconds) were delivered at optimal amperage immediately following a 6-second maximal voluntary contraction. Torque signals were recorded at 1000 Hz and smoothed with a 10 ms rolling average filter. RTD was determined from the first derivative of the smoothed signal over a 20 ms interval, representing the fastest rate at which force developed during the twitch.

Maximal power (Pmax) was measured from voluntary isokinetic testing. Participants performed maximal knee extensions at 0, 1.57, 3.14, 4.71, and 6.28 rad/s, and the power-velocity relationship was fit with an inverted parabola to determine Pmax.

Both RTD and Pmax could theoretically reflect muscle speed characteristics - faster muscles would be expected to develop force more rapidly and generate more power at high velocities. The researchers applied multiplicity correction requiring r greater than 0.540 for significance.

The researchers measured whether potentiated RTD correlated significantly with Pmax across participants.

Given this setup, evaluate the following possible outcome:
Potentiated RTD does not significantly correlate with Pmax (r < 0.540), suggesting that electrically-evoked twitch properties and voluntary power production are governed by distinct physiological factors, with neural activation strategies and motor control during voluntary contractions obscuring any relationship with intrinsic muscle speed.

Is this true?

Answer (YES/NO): YES